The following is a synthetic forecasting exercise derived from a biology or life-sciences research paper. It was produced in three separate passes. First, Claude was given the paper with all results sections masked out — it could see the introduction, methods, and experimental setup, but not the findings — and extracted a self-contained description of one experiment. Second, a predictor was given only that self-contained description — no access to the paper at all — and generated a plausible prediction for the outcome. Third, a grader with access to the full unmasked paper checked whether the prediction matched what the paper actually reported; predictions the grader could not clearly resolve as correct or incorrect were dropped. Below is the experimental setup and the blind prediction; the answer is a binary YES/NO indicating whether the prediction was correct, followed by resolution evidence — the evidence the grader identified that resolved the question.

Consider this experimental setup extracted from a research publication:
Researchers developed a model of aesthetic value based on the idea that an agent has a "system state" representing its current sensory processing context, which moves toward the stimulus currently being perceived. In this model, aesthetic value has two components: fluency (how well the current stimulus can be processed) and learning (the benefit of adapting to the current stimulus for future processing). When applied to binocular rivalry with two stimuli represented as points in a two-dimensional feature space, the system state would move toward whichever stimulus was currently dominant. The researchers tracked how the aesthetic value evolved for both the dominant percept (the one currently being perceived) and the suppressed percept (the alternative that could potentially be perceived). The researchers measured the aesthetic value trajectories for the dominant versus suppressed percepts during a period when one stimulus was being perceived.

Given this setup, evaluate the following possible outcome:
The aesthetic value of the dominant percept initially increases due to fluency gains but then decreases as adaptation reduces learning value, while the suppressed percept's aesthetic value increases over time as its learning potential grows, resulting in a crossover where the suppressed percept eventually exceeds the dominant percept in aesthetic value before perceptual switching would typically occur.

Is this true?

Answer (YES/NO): NO